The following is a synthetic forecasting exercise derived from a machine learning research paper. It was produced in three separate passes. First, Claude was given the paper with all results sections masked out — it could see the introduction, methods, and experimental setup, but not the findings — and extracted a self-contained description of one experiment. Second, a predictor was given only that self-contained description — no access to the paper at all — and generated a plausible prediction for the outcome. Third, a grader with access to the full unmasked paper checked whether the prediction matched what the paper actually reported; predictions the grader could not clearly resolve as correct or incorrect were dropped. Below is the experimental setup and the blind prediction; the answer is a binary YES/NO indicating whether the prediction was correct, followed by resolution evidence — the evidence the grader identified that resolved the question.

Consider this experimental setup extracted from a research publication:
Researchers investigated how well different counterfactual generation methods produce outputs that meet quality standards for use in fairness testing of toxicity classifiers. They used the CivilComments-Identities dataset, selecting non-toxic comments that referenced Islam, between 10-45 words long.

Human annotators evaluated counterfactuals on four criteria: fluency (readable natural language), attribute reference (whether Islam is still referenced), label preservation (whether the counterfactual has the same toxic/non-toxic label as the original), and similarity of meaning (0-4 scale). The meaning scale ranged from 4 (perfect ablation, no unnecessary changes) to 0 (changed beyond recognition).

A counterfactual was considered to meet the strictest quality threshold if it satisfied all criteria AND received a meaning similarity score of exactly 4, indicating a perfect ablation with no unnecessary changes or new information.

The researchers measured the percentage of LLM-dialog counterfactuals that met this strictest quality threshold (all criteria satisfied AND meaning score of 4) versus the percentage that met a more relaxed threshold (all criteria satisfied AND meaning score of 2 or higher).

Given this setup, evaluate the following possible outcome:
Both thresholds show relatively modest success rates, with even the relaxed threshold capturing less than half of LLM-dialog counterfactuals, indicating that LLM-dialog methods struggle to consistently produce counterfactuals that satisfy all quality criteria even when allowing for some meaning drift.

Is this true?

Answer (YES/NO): NO